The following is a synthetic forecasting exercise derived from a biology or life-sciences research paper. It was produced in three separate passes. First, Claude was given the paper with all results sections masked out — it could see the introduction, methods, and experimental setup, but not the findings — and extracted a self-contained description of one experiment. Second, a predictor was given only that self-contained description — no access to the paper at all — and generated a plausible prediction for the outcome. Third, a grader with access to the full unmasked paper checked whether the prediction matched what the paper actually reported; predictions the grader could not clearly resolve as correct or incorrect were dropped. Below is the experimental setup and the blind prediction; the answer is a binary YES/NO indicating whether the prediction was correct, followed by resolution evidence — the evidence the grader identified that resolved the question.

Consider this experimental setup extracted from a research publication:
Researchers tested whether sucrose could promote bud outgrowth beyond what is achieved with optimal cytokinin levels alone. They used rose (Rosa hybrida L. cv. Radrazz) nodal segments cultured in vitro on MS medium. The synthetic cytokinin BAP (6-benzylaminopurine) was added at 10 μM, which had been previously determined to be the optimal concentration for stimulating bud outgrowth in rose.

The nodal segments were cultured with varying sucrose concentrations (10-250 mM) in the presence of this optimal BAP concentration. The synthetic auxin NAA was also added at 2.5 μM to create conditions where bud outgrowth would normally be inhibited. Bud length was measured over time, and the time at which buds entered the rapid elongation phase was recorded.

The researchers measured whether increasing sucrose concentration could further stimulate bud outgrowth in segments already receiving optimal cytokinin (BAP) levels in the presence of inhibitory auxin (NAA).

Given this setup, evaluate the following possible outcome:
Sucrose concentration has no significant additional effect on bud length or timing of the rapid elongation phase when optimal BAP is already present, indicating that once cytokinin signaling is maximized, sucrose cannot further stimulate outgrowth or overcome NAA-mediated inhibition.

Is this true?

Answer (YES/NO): NO